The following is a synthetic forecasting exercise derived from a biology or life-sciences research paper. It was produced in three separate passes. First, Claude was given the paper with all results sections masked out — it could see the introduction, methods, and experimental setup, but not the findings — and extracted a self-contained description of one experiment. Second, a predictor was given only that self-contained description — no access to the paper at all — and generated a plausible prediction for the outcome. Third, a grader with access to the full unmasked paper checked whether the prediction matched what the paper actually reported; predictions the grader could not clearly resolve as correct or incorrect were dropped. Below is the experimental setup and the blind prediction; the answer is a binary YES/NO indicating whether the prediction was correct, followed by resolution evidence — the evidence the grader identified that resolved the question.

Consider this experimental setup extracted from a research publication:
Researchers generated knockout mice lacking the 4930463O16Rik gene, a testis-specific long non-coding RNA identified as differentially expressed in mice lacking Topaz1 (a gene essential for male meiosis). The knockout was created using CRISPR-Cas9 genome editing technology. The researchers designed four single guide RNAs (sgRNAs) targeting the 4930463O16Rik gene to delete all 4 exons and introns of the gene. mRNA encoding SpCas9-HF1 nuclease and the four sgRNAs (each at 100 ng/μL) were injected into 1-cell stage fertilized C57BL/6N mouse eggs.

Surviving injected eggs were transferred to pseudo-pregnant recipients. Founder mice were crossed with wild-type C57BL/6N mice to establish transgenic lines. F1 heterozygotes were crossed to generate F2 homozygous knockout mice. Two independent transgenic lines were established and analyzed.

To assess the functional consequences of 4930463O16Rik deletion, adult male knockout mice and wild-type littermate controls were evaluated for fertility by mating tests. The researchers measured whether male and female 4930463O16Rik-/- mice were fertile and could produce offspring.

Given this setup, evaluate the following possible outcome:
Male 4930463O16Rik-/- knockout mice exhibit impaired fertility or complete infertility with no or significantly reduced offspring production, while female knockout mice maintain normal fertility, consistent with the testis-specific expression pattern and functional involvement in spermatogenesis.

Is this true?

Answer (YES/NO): NO